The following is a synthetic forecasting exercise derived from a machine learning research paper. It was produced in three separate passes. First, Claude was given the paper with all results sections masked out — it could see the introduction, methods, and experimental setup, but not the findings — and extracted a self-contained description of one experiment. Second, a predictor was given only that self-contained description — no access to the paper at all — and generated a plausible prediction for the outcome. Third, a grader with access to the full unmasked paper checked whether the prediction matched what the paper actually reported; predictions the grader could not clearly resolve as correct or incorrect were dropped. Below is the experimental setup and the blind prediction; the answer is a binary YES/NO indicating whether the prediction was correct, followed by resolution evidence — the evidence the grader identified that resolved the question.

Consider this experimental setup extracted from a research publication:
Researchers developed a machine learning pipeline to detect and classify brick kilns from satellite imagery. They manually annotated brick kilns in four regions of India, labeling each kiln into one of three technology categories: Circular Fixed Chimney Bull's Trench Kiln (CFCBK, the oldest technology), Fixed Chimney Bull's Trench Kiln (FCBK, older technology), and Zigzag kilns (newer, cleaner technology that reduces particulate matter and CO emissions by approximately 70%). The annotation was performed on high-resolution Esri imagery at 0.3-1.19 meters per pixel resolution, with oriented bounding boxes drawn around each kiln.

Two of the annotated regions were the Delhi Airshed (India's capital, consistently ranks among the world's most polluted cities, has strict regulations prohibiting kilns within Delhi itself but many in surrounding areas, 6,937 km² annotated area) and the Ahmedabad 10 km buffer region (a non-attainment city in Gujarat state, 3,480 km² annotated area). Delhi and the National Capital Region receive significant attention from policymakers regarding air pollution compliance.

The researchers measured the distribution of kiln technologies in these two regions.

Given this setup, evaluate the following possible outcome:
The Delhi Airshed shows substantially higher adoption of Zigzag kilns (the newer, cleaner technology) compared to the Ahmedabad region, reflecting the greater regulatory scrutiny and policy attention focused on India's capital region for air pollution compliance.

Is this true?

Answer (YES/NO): YES